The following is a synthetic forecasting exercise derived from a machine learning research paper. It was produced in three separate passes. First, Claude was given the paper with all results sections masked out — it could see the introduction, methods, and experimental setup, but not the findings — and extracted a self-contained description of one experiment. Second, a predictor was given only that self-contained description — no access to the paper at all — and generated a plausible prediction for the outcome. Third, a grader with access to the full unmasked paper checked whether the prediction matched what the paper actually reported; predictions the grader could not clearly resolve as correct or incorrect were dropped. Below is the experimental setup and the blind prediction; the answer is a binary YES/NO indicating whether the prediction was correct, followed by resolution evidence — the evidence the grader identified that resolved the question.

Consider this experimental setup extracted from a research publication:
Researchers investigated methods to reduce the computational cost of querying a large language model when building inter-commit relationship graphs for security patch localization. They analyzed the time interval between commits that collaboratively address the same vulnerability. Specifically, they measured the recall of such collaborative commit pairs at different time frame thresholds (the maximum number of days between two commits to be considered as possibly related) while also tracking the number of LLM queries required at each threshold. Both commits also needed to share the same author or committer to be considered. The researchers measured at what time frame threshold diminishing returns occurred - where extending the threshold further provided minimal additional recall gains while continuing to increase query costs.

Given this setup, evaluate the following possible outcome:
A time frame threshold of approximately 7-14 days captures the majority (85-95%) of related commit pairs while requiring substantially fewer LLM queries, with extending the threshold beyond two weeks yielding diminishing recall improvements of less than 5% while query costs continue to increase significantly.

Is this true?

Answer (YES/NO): NO